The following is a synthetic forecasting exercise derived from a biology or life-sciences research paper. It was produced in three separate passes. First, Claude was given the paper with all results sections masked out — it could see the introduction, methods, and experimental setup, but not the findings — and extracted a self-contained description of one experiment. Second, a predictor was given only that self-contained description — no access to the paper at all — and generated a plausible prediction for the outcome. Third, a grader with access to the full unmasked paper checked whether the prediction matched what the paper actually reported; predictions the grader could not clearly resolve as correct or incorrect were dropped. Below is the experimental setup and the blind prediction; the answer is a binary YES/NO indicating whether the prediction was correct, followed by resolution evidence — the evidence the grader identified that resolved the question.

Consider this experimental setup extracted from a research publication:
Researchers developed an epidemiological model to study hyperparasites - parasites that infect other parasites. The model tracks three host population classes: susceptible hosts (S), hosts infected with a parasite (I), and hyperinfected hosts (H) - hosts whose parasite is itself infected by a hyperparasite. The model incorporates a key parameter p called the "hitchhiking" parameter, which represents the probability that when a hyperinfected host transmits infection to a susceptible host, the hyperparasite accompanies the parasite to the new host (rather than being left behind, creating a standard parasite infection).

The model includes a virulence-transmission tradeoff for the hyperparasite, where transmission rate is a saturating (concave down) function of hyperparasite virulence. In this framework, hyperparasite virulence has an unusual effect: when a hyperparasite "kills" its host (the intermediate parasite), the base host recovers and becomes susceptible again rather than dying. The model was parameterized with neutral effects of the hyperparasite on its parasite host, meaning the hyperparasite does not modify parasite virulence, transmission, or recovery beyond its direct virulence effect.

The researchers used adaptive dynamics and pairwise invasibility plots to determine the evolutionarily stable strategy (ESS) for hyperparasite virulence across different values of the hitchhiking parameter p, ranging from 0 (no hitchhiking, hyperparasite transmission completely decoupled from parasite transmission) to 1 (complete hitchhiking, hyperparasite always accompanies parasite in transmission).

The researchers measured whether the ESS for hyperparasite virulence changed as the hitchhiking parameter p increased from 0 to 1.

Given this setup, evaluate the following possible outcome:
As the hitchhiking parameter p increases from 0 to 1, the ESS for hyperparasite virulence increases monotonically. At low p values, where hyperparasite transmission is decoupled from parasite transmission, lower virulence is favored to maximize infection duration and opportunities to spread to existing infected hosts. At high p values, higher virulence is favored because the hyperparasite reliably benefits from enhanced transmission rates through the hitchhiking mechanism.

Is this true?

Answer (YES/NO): NO